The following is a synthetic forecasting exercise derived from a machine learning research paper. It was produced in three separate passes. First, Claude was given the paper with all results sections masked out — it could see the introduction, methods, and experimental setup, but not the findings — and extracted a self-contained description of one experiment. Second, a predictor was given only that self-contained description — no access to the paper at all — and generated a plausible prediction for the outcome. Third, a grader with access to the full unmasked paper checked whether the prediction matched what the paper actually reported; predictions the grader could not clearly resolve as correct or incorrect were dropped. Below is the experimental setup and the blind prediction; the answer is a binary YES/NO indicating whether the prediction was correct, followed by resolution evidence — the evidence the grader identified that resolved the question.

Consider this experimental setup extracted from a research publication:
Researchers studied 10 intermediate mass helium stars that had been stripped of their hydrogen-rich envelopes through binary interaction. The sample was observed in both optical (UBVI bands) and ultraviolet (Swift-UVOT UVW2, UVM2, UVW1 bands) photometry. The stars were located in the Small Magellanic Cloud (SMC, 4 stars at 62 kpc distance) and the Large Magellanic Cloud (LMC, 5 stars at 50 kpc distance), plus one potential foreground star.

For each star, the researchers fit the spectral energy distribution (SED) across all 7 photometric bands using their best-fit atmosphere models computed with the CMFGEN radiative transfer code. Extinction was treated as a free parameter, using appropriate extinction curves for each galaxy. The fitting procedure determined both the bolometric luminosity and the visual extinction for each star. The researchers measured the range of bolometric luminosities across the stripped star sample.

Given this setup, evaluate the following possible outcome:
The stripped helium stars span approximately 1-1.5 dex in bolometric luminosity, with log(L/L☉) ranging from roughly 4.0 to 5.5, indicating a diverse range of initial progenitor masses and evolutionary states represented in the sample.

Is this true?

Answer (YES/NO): NO